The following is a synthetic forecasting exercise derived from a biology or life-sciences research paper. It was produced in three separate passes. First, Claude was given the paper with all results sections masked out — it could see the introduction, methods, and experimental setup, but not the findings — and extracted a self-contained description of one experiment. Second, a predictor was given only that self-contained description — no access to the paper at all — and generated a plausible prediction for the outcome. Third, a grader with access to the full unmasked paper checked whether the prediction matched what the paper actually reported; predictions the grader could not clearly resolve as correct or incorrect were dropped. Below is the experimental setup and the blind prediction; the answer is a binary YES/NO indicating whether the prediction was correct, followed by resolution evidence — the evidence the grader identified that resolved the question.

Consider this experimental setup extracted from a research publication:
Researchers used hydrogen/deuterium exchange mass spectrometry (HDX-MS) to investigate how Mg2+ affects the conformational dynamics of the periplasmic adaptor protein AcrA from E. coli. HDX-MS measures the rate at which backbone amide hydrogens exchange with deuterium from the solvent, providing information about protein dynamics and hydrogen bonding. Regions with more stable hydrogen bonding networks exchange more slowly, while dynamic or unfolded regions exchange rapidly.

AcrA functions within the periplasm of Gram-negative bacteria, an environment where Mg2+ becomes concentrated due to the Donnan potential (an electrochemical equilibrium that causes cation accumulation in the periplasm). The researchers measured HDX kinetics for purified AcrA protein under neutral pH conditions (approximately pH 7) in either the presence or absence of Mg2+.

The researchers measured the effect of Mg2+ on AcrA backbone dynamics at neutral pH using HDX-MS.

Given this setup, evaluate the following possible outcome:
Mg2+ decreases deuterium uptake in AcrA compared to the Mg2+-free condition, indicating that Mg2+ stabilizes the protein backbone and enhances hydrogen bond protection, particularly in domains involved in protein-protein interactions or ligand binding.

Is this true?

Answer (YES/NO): NO